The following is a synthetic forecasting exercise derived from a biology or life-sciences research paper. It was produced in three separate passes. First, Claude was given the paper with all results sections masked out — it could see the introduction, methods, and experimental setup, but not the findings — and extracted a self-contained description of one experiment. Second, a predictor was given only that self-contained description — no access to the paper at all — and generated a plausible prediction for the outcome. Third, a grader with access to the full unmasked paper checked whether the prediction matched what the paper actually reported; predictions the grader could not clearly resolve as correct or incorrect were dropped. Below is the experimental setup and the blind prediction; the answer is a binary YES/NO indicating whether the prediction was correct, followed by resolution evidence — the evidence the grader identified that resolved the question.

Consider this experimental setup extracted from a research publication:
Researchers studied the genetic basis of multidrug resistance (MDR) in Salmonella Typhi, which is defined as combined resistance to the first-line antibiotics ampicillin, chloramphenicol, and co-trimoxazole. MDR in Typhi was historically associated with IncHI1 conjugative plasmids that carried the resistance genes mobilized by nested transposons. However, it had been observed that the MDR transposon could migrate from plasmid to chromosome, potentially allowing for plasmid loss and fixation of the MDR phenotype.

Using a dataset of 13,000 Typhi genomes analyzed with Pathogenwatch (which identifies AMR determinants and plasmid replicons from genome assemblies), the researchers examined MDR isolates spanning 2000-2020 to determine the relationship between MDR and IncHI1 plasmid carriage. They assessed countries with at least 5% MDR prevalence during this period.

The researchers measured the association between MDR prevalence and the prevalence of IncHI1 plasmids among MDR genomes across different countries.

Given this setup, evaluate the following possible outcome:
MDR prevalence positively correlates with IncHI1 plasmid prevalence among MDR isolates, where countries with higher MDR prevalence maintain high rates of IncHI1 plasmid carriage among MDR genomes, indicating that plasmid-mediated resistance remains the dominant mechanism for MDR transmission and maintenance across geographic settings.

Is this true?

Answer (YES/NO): NO